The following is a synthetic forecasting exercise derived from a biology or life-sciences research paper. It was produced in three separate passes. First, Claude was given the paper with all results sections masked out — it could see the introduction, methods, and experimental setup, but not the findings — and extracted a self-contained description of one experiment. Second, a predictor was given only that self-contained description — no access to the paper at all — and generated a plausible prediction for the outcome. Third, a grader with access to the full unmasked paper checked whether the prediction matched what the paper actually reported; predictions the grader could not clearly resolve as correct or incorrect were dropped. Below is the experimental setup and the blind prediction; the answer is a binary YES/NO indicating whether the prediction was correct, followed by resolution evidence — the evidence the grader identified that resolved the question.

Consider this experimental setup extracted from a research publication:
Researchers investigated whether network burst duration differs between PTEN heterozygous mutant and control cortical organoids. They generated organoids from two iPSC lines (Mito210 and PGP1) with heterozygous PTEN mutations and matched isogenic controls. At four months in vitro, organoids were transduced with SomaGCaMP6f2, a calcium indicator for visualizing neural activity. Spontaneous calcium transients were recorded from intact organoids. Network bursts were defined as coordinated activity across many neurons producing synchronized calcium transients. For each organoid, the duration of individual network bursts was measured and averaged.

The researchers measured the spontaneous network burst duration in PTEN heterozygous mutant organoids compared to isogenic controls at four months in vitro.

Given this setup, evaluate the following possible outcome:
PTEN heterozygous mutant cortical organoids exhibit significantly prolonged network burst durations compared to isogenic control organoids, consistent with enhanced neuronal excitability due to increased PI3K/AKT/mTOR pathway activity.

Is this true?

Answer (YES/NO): NO